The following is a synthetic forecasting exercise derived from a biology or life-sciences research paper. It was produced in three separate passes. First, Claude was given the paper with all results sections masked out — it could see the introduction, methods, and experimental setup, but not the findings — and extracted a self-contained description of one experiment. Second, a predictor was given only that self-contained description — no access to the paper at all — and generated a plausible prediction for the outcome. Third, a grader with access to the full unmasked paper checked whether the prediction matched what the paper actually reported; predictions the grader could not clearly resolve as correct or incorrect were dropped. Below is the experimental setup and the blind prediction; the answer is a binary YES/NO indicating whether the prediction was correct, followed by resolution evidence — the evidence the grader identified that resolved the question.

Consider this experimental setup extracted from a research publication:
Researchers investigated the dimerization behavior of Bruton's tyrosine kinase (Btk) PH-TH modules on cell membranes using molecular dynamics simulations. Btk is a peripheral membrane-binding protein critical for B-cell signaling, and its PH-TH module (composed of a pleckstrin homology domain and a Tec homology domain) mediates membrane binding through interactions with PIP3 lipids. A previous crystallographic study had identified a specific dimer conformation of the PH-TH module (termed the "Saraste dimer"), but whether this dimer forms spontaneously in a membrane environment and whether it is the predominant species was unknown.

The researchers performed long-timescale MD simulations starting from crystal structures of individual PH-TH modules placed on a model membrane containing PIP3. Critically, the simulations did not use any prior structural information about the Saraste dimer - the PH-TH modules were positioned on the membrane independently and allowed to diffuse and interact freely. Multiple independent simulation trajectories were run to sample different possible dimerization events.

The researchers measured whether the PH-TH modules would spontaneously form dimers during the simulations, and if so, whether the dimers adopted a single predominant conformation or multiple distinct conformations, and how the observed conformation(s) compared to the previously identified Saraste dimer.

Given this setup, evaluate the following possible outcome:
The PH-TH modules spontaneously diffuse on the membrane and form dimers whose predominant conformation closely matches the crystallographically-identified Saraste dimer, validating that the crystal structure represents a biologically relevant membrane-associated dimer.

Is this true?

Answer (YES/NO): YES